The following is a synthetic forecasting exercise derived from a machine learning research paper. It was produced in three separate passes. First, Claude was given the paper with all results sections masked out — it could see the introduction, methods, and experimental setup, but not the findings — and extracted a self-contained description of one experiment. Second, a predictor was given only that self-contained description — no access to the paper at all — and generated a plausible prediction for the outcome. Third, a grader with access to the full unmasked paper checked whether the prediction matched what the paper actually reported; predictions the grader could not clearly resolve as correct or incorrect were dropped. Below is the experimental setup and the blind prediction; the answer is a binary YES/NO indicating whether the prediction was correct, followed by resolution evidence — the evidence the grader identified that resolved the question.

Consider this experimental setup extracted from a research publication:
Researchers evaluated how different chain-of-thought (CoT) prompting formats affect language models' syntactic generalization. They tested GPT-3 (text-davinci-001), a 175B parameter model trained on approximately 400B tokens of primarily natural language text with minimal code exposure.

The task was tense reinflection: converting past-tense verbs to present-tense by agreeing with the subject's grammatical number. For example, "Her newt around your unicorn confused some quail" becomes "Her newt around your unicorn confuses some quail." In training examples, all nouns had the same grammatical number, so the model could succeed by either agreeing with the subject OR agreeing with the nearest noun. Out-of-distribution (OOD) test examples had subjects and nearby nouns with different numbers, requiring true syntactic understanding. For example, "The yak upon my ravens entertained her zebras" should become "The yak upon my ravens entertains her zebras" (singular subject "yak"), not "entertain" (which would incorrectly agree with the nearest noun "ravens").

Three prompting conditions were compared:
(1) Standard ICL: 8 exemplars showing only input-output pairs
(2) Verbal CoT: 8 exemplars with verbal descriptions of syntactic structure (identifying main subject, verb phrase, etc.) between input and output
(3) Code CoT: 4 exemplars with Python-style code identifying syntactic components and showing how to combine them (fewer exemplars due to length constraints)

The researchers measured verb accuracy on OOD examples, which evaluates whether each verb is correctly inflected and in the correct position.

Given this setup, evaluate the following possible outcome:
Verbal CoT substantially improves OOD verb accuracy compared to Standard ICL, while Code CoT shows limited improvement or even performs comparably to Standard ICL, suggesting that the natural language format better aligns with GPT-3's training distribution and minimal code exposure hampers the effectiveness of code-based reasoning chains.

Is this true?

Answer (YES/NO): NO